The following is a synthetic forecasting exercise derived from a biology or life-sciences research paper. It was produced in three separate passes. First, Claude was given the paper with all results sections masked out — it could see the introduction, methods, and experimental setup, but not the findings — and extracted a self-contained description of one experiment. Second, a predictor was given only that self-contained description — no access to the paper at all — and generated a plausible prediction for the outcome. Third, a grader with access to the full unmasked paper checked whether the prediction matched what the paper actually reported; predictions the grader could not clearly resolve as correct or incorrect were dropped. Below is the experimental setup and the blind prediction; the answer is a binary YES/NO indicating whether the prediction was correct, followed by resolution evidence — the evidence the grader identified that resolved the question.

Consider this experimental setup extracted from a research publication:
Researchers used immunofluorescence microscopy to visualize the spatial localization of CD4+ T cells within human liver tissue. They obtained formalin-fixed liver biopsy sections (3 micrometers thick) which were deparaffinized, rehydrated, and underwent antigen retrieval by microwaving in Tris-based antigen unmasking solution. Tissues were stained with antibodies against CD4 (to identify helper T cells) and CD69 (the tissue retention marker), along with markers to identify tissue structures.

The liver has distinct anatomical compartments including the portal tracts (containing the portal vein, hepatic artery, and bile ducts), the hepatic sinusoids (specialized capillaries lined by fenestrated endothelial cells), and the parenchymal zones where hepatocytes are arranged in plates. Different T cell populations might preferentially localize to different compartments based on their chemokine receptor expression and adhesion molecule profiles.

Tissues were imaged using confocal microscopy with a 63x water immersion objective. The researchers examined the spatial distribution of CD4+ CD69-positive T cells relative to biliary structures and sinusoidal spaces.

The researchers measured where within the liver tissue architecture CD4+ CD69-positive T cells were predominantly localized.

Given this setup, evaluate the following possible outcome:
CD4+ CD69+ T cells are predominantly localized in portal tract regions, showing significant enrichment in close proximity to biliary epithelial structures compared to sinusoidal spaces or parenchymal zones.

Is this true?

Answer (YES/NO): NO